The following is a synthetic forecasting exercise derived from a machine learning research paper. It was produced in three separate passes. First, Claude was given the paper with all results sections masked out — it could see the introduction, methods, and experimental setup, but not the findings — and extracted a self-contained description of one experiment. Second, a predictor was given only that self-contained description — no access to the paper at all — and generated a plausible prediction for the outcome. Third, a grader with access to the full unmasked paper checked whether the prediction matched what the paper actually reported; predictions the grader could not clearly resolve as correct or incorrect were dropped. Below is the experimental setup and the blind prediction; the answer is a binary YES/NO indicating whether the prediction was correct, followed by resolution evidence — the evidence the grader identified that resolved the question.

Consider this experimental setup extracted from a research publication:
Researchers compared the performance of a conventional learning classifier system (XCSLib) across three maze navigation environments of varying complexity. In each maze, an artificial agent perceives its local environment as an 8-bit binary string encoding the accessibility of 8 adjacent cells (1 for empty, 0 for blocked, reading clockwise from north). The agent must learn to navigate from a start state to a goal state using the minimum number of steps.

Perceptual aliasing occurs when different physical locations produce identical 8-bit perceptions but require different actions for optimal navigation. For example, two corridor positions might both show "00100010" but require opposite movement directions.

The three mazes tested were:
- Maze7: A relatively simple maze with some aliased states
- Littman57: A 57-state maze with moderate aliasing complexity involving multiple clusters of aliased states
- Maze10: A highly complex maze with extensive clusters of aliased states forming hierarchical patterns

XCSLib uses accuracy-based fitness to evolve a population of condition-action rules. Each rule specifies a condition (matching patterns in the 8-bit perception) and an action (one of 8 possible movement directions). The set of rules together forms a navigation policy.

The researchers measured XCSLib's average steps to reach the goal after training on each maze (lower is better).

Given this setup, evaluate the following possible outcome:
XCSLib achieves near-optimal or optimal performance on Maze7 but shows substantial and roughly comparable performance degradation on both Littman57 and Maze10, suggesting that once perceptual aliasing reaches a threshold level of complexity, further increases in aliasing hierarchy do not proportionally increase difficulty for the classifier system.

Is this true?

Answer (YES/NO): NO